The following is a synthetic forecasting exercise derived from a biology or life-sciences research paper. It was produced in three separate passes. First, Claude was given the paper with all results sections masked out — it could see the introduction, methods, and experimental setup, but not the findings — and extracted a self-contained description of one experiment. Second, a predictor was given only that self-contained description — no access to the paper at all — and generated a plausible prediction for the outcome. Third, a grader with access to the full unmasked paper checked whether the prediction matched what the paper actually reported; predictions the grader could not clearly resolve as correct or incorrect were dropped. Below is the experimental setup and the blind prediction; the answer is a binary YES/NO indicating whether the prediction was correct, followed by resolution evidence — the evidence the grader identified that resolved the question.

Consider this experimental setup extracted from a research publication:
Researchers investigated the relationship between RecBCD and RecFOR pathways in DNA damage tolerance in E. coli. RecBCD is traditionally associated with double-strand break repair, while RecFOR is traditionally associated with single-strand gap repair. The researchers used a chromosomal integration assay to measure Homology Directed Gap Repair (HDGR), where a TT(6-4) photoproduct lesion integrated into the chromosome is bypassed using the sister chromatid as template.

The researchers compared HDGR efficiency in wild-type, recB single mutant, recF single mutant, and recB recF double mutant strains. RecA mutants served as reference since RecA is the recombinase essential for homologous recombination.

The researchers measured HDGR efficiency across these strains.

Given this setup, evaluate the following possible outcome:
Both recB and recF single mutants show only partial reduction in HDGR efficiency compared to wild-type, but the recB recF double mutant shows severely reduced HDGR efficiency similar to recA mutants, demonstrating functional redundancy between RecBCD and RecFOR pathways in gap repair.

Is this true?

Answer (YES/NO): NO